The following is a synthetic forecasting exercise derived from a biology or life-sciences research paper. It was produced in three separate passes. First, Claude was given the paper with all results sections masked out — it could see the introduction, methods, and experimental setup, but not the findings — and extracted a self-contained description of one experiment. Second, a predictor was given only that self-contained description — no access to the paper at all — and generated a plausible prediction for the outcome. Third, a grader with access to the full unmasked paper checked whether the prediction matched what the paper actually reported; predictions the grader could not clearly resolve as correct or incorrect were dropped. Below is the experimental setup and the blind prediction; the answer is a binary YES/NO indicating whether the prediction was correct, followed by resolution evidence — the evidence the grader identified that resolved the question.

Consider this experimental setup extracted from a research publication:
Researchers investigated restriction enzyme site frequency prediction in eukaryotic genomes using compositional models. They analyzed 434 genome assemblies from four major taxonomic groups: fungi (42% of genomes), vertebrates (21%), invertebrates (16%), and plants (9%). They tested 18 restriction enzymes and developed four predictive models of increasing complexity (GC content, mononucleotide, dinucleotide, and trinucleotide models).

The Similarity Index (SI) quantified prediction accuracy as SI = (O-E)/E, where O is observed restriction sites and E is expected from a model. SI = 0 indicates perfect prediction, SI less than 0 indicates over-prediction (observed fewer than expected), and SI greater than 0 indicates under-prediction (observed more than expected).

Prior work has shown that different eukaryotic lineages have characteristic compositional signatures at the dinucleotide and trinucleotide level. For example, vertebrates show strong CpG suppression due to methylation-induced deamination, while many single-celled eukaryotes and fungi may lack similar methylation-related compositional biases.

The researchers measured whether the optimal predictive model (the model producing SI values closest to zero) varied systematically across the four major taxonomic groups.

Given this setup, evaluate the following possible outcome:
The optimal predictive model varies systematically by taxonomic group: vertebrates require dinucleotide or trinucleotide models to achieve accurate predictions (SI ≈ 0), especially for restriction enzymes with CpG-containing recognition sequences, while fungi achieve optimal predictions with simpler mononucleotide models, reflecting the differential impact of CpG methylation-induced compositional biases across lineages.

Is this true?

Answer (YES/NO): NO